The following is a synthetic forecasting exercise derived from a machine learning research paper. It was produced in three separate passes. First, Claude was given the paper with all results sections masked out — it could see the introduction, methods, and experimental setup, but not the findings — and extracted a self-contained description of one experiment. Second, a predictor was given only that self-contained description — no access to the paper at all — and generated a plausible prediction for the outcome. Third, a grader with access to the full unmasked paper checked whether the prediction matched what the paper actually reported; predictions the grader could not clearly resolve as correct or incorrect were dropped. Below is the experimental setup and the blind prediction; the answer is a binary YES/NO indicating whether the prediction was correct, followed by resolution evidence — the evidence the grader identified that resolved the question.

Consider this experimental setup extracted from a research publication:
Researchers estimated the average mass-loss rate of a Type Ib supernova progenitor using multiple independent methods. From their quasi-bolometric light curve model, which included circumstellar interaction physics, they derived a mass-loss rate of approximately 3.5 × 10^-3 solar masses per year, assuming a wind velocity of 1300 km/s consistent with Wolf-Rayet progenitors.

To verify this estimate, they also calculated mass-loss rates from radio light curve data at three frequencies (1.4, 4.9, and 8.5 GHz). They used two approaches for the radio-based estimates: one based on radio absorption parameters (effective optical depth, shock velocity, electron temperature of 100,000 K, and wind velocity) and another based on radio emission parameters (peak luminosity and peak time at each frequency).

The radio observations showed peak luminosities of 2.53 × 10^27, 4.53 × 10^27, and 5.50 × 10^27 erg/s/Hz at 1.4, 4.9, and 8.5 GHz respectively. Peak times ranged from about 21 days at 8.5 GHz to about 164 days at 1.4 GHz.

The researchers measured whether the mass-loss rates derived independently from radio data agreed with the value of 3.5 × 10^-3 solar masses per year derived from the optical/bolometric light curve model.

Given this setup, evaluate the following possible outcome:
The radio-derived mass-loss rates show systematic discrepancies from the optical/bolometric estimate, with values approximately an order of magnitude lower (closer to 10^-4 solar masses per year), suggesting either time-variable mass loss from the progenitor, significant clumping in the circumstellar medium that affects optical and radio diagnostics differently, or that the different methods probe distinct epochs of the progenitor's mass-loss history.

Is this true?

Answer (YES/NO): NO